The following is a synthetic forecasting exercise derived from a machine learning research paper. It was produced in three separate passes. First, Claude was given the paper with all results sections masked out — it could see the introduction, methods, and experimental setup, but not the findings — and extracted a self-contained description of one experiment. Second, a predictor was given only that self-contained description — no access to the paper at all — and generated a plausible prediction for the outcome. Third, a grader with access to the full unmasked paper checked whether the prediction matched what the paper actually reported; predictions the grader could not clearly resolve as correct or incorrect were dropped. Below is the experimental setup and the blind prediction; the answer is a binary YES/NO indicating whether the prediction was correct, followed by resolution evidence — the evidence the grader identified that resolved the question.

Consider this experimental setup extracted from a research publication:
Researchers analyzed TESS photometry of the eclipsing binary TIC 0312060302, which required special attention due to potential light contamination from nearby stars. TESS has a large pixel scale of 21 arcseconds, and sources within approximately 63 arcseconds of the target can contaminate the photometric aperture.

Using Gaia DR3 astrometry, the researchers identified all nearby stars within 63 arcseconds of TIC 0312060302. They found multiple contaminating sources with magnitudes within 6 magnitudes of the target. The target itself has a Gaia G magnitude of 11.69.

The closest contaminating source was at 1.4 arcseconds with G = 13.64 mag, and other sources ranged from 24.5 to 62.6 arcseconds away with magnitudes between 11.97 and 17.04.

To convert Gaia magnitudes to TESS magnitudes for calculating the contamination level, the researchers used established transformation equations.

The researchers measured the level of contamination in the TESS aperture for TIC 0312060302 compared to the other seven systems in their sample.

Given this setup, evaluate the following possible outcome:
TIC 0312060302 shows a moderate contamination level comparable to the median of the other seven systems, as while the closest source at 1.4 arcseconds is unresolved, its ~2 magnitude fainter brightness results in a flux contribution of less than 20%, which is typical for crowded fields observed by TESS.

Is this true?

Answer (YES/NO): NO